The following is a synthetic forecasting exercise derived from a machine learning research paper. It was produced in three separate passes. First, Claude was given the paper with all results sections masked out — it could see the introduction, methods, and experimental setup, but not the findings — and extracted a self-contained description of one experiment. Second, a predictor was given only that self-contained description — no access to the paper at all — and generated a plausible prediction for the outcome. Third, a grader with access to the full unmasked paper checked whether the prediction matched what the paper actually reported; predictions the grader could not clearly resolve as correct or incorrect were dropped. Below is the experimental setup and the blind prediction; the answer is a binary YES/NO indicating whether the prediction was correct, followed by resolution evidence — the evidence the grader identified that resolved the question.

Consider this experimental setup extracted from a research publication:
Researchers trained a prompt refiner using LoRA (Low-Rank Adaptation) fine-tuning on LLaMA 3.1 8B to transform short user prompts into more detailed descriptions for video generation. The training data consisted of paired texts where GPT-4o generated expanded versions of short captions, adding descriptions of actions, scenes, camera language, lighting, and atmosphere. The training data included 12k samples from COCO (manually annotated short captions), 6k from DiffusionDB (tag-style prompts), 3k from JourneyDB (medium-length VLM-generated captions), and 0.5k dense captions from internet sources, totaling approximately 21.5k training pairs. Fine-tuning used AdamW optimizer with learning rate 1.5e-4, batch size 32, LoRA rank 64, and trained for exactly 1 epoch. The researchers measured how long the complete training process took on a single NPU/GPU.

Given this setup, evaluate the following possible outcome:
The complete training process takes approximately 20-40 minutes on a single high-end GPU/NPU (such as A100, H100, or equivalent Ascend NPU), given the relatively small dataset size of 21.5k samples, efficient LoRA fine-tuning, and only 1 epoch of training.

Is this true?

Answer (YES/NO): NO